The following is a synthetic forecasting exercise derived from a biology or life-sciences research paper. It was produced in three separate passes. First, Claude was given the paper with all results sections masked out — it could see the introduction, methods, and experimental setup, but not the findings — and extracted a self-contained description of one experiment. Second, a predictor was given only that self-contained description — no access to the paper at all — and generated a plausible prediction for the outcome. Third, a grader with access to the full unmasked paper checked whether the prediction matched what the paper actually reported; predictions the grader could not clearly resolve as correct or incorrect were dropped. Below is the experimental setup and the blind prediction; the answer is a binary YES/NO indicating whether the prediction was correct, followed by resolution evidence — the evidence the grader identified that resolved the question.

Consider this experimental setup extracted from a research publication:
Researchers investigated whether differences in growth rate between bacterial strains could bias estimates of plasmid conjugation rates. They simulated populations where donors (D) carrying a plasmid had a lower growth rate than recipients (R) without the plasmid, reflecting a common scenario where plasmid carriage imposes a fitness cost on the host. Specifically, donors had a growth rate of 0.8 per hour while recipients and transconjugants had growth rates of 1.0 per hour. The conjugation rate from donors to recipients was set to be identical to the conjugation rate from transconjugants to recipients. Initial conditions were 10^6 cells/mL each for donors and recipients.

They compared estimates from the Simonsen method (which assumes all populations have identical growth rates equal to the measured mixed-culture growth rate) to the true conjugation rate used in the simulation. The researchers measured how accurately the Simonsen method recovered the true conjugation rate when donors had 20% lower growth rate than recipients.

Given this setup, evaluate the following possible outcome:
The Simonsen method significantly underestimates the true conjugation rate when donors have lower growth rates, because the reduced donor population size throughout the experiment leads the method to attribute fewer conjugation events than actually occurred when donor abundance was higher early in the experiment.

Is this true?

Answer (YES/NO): NO